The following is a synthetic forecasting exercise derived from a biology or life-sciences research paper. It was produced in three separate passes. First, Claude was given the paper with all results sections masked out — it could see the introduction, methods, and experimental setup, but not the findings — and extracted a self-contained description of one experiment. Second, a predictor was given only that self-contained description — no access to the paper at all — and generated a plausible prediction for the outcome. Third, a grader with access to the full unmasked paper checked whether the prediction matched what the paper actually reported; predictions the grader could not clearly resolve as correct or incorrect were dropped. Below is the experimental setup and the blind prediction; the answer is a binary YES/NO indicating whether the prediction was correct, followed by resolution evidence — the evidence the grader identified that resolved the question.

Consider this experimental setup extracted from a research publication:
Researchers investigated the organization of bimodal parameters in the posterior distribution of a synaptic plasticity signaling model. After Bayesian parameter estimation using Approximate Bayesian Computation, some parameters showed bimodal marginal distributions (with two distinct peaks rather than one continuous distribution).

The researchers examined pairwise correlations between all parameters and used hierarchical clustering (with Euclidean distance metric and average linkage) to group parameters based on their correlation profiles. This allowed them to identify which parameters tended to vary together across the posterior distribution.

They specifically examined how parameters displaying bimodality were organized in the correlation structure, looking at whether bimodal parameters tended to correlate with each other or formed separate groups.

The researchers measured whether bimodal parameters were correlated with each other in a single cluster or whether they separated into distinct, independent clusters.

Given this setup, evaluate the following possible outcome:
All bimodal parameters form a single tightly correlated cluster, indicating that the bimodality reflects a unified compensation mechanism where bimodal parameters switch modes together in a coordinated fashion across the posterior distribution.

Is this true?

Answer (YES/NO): NO